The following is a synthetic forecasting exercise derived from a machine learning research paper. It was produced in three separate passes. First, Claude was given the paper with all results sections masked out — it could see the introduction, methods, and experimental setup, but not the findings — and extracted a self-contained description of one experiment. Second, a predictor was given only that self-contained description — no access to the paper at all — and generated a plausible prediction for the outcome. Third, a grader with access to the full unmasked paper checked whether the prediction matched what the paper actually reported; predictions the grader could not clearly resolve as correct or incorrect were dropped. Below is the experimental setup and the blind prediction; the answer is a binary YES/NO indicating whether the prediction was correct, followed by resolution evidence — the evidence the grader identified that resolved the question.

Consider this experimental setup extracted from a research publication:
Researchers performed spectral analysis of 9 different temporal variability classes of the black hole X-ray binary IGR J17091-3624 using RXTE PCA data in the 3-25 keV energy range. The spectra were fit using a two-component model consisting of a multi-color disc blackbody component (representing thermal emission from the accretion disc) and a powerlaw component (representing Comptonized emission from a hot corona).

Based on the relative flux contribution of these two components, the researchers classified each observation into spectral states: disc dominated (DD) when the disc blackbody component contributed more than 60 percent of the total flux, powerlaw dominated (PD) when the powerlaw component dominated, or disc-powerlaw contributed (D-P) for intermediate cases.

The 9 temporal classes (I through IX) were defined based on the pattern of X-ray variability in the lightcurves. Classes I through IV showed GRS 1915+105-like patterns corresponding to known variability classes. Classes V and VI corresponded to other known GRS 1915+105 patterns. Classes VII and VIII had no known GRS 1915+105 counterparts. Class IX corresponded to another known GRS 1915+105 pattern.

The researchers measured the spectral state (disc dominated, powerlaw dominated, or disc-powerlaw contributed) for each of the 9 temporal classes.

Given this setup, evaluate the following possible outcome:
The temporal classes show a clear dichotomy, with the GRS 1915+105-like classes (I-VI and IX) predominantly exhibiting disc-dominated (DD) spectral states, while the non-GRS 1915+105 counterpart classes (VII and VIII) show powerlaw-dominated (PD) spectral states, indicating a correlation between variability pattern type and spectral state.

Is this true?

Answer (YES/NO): NO